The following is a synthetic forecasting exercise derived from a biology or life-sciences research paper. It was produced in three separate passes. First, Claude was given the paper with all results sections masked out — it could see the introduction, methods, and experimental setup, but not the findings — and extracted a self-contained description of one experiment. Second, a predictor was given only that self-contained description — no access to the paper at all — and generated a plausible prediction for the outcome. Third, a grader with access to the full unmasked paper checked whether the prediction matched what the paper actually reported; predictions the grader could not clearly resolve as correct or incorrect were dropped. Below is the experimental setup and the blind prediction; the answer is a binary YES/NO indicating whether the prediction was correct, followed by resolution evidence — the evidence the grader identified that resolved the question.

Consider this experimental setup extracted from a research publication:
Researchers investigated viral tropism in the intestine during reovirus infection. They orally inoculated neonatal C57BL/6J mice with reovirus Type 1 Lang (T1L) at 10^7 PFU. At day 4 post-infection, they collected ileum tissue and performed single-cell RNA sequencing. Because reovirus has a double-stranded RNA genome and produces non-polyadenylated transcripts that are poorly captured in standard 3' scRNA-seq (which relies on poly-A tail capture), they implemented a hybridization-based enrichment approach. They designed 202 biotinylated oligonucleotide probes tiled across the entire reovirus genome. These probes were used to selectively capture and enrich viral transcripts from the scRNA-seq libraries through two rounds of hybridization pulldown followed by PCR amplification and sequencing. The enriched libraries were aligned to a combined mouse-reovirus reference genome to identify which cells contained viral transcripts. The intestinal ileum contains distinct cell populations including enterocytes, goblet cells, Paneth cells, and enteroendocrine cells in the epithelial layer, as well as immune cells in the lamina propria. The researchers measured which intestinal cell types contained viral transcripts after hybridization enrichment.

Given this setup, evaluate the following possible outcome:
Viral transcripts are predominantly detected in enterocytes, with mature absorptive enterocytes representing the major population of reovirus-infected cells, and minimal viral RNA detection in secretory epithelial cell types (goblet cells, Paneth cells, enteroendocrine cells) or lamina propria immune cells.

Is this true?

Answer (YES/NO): NO